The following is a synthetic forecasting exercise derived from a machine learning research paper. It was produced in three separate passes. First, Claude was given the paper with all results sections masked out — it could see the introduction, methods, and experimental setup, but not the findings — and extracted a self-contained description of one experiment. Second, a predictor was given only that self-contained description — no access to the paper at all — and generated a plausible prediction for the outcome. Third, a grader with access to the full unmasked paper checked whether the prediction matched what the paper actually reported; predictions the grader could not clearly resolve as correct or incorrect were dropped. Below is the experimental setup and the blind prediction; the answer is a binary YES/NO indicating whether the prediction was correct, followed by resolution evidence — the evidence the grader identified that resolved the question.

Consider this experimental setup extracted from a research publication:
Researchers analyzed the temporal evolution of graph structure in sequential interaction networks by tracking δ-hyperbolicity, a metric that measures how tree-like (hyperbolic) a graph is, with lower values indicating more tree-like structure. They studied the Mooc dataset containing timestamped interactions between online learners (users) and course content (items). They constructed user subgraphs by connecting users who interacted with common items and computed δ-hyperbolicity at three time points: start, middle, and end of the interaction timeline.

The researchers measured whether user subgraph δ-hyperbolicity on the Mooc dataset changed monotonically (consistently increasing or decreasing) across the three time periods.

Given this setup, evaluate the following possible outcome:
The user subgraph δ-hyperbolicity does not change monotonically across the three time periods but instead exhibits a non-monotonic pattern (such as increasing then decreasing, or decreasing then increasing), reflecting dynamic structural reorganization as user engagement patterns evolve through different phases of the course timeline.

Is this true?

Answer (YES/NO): NO